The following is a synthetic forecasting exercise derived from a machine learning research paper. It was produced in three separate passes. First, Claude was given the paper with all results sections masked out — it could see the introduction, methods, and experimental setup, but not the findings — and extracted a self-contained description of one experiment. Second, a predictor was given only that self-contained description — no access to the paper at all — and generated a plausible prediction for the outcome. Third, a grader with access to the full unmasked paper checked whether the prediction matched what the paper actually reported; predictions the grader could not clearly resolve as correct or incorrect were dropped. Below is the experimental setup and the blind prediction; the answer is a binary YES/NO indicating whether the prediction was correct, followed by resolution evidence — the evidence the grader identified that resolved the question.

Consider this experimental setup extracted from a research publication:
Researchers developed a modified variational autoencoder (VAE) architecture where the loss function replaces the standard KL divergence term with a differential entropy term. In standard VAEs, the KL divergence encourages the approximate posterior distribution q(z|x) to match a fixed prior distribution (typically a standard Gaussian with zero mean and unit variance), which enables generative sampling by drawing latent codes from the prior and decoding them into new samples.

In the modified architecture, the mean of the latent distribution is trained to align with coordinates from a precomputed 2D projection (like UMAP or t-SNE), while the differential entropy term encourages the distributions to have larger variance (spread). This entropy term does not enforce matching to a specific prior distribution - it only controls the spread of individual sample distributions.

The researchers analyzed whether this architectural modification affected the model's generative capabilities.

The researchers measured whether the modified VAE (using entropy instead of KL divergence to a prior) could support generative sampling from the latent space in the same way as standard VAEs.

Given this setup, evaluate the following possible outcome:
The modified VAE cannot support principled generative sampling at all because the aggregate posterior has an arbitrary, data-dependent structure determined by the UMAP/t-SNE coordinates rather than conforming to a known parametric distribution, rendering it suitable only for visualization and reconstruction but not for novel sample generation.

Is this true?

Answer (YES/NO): NO